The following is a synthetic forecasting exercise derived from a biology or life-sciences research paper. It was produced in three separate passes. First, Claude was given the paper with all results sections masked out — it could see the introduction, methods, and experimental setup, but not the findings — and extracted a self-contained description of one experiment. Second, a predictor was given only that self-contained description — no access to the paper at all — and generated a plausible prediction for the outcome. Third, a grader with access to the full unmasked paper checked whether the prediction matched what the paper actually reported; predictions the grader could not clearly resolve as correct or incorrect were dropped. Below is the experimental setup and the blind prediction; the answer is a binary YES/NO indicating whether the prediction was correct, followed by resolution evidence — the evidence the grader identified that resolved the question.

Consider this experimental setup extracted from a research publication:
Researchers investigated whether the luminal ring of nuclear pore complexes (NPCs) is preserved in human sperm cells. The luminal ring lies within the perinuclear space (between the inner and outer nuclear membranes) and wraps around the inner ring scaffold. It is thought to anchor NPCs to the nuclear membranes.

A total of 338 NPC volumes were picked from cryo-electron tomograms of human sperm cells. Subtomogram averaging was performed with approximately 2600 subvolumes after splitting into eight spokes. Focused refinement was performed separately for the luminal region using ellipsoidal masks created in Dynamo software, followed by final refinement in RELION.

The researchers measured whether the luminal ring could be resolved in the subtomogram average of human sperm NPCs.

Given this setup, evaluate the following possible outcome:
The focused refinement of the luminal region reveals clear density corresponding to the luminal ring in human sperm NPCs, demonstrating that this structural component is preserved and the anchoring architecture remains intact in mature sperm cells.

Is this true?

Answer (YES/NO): YES